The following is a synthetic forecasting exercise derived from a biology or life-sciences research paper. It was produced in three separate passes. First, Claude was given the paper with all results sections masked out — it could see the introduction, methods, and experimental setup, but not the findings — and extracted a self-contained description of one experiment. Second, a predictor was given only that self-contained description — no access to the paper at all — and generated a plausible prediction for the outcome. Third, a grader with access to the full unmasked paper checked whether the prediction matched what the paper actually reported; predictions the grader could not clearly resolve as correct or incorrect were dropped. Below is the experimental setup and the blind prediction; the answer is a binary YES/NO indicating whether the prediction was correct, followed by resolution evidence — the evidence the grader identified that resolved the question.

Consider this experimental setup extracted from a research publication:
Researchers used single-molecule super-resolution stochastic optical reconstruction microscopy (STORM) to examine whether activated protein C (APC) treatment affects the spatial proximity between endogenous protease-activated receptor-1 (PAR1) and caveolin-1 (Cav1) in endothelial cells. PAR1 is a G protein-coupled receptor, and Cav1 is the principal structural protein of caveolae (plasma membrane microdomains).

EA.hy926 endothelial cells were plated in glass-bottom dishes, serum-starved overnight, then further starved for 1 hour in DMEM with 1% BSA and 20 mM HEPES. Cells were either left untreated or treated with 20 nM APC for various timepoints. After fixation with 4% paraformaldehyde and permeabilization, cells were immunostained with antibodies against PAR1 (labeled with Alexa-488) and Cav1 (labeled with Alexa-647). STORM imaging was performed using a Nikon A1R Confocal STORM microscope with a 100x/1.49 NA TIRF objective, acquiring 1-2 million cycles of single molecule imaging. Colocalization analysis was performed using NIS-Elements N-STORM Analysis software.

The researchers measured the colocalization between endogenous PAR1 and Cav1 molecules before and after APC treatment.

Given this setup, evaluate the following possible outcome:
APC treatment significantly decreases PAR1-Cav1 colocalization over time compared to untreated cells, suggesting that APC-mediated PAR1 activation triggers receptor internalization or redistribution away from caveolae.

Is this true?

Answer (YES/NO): YES